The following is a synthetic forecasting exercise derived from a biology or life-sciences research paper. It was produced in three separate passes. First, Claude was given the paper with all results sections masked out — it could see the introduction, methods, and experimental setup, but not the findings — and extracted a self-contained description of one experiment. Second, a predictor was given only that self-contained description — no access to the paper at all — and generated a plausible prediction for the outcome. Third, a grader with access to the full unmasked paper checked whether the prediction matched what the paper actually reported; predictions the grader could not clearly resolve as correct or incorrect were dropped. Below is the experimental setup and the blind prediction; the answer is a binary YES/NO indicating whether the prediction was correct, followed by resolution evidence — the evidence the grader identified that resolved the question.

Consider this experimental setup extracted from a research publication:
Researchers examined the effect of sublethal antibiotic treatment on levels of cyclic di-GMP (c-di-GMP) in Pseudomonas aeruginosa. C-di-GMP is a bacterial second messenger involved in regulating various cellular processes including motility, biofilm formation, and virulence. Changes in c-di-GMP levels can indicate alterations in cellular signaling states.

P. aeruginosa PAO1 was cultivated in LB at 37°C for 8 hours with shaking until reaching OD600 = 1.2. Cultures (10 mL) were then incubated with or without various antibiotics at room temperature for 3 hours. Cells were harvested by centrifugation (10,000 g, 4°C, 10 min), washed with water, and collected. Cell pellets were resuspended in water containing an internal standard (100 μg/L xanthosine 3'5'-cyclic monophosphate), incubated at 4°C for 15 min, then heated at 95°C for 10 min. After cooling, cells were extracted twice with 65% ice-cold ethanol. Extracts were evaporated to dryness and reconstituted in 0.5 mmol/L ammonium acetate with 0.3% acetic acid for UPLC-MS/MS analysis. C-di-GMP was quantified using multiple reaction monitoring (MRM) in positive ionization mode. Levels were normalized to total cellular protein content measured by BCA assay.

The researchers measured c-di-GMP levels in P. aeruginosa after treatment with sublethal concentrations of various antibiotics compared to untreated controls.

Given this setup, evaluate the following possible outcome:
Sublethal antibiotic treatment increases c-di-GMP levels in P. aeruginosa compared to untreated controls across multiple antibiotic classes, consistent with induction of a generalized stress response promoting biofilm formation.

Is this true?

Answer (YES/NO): YES